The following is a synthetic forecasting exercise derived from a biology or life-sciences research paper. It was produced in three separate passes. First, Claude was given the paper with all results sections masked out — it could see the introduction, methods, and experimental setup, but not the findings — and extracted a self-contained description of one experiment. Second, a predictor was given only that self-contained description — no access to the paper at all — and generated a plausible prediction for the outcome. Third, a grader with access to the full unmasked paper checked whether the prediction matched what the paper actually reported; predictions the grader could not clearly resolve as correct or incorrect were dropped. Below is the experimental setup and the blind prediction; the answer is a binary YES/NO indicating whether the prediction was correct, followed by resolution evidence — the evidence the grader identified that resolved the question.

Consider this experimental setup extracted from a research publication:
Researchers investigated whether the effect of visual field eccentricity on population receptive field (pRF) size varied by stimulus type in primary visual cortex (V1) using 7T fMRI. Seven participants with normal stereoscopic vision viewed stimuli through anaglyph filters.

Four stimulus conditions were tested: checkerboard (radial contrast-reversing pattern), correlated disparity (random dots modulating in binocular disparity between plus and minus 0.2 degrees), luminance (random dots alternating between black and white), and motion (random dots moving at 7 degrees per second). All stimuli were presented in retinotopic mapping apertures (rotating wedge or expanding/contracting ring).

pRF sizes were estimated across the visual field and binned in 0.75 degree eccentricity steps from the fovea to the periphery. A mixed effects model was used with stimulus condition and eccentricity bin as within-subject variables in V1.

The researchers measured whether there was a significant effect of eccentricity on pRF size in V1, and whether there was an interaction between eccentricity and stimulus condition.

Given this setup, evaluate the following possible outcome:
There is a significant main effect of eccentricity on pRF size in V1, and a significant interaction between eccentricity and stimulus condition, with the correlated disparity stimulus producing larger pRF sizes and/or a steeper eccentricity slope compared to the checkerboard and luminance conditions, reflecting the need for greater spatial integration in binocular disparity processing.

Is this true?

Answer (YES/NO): NO